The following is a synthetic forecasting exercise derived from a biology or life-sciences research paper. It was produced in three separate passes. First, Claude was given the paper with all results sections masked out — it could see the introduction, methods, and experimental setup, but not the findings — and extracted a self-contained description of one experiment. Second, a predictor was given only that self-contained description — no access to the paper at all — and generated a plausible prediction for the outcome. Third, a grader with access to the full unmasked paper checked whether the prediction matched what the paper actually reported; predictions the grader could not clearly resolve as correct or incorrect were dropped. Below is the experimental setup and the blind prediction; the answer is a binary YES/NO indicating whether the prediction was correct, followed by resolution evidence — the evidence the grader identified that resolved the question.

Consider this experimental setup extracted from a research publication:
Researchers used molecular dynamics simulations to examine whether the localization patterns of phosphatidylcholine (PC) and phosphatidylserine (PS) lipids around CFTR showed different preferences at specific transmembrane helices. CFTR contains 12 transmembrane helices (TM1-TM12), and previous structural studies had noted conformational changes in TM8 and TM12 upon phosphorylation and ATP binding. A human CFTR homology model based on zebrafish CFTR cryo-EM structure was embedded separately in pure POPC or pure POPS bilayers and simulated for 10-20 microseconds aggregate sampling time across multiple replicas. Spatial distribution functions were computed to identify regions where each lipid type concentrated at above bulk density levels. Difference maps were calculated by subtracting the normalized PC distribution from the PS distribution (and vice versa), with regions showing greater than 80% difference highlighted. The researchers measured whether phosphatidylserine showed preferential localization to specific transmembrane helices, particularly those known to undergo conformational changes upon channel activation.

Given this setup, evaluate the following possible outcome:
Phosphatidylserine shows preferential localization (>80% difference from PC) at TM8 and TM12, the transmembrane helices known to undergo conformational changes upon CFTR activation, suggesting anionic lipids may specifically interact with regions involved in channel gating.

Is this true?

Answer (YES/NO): NO